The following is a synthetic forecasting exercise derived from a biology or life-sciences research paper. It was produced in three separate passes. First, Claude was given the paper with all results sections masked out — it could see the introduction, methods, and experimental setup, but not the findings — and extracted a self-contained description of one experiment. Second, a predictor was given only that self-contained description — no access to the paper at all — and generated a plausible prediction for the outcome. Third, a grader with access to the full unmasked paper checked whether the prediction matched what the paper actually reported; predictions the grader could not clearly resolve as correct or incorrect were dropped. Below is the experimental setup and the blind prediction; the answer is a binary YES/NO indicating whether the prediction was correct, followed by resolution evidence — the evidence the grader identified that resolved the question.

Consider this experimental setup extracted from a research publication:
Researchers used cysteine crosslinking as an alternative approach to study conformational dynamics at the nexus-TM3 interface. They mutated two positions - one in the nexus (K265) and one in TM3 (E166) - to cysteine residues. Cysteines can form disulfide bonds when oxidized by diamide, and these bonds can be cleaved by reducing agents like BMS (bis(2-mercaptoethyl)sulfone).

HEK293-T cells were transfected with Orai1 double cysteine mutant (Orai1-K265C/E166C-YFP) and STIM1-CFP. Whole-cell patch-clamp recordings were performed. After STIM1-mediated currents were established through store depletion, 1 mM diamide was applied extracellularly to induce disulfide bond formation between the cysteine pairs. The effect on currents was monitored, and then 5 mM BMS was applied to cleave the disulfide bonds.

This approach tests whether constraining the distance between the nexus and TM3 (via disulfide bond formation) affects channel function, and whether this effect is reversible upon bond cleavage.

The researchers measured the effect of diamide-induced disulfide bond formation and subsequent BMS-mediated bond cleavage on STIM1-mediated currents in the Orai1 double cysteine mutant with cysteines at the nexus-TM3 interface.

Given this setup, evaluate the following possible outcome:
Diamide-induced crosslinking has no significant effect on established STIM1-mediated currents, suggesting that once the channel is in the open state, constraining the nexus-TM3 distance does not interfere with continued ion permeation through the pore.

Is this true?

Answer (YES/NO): NO